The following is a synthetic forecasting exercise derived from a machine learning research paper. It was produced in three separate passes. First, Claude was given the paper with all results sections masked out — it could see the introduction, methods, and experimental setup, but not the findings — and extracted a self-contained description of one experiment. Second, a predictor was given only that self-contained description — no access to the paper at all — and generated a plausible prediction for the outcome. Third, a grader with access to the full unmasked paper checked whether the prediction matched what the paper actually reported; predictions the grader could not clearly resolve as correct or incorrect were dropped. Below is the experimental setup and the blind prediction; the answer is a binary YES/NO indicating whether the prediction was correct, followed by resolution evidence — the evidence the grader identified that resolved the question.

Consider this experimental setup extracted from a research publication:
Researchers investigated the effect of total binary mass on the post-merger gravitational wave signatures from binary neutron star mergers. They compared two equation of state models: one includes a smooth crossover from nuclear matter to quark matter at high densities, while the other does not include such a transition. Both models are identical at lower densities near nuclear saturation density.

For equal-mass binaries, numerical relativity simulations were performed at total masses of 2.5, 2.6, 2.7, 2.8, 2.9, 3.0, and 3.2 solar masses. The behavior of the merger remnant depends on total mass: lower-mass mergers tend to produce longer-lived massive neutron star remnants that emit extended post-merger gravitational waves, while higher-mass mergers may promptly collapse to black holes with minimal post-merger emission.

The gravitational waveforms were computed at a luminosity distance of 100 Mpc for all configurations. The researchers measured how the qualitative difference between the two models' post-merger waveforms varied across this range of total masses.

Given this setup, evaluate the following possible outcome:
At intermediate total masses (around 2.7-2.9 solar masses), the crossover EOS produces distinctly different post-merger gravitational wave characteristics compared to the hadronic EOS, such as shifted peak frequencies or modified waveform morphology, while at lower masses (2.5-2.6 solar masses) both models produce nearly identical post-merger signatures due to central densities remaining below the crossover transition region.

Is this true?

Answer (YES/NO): NO